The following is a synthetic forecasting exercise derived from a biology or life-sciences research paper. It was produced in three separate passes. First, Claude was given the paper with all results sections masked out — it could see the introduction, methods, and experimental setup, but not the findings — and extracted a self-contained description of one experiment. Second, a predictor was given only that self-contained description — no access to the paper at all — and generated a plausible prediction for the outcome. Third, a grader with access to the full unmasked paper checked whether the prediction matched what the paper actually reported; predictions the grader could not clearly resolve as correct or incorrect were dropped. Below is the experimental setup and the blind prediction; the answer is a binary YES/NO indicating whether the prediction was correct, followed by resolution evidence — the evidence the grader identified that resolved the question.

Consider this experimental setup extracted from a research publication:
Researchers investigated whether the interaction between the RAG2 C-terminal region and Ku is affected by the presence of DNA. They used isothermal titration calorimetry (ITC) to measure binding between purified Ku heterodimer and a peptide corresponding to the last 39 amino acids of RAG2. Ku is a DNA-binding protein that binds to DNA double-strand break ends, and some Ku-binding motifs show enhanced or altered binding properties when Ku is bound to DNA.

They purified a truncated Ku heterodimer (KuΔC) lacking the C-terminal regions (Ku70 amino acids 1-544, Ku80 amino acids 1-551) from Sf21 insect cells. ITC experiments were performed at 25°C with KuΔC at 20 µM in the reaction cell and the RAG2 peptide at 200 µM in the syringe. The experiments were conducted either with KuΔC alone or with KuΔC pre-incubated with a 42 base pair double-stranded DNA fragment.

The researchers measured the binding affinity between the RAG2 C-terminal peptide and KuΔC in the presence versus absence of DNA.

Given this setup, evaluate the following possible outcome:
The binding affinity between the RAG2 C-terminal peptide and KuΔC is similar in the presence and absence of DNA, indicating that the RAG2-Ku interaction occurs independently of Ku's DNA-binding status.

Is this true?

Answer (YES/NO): NO